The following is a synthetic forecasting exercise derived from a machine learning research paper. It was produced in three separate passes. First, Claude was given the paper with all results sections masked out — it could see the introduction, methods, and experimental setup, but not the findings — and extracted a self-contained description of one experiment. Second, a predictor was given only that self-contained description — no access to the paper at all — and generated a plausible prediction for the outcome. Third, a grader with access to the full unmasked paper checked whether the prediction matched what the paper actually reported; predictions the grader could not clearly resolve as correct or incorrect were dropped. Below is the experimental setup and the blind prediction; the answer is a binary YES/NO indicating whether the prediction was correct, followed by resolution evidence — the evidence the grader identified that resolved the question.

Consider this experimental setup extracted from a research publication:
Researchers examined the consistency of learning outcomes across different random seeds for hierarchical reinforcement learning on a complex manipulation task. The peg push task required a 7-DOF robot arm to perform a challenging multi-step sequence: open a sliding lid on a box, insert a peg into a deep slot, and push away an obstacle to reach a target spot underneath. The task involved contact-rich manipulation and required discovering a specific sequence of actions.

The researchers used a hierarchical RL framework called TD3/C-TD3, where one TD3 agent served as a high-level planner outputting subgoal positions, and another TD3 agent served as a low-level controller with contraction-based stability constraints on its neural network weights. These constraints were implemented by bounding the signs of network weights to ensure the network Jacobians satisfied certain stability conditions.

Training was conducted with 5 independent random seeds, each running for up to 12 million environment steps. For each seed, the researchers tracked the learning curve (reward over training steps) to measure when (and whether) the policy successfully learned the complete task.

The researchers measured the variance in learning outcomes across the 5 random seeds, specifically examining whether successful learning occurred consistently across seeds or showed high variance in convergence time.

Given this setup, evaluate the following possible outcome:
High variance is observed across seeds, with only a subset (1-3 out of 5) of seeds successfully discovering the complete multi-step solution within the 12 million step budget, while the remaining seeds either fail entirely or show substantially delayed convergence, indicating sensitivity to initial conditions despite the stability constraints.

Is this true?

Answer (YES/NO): YES